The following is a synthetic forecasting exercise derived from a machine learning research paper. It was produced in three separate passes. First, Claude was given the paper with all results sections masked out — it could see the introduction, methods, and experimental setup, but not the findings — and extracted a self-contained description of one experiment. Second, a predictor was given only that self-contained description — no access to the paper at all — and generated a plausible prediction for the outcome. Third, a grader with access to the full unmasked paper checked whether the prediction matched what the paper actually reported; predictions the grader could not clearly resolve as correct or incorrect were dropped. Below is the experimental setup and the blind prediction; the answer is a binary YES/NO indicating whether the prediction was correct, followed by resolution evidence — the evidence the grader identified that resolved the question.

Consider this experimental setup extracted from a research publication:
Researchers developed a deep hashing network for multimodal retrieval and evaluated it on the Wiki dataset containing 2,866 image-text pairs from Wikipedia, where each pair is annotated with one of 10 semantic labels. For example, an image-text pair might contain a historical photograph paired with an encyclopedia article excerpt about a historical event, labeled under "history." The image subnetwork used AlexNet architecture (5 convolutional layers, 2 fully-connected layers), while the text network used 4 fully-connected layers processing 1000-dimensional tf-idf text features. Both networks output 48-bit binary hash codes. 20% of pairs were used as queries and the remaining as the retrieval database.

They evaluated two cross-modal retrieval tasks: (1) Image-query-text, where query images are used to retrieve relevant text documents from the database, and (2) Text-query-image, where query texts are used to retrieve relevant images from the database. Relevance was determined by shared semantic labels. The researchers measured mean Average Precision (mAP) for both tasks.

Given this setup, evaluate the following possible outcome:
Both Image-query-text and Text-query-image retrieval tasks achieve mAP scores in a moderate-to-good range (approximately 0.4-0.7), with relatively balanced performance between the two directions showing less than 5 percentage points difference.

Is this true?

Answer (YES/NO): NO